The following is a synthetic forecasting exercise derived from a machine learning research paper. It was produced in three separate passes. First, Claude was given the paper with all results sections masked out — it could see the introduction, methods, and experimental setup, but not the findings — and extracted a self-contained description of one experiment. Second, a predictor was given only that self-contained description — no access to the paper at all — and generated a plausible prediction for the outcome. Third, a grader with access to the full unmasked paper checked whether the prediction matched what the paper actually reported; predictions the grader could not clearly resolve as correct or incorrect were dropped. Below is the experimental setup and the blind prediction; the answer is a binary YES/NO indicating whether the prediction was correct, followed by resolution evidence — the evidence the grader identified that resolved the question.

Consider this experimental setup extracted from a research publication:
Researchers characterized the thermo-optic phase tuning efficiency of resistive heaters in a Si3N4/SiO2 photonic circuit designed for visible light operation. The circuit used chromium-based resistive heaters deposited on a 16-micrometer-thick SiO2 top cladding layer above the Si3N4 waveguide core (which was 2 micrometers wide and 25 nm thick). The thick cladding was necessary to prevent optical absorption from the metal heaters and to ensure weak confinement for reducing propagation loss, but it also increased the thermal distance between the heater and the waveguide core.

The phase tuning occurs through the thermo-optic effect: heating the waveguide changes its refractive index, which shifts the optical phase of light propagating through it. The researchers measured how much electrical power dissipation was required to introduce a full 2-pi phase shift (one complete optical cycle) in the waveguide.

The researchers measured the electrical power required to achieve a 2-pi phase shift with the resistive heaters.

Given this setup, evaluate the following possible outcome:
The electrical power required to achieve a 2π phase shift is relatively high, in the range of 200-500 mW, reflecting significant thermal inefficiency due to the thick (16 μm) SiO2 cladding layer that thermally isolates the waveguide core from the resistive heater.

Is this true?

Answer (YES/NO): YES